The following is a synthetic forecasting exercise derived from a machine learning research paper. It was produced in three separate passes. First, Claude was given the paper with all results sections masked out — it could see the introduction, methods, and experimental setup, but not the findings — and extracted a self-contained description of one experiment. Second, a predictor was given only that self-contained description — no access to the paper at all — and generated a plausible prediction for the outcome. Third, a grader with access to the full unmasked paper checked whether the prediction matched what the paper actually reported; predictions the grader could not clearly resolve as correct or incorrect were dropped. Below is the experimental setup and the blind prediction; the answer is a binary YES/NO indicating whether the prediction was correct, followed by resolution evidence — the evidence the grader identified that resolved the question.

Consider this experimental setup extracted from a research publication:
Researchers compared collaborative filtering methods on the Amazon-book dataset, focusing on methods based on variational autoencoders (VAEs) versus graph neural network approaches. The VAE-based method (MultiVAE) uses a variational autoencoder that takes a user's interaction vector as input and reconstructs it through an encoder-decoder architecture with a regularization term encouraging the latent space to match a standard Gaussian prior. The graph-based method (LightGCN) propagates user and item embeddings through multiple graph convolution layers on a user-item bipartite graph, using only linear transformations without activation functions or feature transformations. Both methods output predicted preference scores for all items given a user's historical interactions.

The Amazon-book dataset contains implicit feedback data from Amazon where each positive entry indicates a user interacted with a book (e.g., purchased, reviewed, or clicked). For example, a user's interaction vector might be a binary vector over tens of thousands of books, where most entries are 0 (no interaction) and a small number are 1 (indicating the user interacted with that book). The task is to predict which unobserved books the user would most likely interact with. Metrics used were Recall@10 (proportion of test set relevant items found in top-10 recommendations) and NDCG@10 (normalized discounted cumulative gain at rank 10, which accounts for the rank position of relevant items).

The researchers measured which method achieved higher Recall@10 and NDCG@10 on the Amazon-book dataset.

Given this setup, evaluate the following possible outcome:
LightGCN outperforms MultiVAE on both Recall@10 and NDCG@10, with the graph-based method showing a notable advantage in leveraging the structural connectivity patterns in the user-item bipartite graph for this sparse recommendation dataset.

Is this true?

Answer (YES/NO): NO